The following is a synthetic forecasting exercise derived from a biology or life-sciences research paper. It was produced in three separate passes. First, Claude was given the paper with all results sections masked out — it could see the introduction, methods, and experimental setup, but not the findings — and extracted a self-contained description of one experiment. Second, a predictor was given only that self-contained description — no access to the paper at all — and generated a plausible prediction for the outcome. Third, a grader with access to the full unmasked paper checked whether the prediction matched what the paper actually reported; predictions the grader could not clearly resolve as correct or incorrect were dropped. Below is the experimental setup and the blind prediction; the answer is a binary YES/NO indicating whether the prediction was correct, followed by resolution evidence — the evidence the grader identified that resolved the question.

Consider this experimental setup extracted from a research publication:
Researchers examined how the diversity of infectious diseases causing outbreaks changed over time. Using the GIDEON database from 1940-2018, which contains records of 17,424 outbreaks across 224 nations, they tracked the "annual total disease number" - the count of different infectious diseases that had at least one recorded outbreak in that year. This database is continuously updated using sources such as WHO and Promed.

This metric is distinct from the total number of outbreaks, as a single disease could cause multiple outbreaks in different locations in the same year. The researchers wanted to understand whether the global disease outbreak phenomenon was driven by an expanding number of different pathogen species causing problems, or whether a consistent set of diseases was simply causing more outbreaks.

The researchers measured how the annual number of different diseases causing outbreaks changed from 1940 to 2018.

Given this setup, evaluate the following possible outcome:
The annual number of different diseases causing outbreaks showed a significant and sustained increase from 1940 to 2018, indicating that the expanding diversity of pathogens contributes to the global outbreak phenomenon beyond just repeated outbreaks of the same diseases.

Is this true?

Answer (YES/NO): NO